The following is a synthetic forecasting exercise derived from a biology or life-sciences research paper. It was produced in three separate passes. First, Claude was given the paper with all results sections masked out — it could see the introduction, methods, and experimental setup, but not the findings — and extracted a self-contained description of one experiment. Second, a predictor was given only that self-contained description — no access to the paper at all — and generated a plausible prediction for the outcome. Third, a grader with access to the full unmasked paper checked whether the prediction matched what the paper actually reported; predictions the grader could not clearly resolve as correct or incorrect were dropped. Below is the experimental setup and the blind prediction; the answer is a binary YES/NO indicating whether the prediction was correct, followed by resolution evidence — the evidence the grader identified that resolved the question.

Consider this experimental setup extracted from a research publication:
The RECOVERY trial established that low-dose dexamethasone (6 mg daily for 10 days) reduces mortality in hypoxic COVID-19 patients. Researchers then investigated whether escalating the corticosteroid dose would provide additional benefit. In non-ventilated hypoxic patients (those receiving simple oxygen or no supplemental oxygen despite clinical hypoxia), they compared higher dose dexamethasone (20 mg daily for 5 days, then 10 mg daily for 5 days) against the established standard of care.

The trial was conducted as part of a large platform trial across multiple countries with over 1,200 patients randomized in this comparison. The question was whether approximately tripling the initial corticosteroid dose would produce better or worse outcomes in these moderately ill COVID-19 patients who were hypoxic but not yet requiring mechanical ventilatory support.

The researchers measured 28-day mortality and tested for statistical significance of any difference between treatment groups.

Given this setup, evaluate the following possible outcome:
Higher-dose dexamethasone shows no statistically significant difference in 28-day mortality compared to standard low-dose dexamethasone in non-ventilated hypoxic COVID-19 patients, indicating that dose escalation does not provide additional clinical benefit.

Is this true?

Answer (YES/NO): NO